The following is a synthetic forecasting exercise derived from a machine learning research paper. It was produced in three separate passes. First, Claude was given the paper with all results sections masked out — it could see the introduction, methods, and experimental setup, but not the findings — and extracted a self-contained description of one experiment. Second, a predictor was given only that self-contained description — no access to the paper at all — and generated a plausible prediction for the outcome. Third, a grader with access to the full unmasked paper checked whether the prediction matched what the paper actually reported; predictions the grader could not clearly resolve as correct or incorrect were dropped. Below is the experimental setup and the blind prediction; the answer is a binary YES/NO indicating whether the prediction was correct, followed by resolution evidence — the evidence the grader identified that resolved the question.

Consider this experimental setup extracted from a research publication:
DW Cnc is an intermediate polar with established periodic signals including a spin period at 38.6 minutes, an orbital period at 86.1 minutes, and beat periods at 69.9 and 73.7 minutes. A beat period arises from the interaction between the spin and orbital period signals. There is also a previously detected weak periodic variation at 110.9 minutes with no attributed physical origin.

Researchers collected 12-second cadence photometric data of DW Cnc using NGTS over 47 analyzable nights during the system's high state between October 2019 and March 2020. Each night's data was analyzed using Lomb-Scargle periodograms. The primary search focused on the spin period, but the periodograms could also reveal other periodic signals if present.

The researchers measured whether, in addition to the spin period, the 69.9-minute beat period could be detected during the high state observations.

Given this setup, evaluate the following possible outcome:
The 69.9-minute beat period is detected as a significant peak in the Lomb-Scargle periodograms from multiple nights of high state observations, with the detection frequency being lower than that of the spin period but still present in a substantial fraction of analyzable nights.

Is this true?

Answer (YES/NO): NO